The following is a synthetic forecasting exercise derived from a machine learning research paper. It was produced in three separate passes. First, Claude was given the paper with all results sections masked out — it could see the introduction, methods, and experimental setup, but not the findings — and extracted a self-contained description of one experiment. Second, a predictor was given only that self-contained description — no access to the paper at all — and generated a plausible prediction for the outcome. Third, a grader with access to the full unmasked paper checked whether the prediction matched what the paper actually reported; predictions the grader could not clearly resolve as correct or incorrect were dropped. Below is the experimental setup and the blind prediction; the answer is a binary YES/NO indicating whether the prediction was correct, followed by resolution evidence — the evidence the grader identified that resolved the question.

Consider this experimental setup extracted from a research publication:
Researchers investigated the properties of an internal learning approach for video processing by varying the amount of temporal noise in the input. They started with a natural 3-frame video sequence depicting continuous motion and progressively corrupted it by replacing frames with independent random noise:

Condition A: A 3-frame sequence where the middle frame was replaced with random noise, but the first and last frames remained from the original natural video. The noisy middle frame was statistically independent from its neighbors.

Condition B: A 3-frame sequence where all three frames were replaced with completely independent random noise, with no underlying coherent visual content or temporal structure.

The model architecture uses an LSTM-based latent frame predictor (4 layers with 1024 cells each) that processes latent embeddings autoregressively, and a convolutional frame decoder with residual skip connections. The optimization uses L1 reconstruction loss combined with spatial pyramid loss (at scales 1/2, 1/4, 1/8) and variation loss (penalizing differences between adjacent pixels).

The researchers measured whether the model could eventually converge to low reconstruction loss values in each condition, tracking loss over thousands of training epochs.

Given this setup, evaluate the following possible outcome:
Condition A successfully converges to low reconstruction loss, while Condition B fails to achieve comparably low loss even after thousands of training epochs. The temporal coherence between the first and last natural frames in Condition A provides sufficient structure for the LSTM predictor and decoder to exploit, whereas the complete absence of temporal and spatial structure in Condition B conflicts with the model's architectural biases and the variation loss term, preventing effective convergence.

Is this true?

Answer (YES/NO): YES